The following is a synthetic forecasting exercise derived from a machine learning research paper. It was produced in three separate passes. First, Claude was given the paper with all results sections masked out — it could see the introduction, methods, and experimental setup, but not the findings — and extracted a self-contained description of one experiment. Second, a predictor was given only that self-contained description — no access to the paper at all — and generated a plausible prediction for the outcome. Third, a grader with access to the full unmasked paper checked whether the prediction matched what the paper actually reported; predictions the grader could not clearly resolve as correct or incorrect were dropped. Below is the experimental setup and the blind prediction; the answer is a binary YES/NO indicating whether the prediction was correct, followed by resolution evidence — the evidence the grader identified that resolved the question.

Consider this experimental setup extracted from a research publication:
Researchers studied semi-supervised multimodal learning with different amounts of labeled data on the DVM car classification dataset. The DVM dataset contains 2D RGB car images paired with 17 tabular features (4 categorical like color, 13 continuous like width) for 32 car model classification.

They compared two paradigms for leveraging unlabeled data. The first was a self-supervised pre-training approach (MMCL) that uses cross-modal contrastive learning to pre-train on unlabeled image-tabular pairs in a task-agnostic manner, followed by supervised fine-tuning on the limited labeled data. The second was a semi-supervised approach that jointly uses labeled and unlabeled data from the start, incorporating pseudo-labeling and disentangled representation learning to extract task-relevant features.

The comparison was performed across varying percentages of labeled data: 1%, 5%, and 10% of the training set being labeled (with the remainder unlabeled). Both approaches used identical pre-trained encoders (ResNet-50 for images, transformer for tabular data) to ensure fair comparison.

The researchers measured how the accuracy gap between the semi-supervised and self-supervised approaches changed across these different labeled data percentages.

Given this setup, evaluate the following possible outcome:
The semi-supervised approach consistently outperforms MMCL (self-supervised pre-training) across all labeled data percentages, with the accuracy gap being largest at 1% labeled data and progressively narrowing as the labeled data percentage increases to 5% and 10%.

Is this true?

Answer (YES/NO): YES